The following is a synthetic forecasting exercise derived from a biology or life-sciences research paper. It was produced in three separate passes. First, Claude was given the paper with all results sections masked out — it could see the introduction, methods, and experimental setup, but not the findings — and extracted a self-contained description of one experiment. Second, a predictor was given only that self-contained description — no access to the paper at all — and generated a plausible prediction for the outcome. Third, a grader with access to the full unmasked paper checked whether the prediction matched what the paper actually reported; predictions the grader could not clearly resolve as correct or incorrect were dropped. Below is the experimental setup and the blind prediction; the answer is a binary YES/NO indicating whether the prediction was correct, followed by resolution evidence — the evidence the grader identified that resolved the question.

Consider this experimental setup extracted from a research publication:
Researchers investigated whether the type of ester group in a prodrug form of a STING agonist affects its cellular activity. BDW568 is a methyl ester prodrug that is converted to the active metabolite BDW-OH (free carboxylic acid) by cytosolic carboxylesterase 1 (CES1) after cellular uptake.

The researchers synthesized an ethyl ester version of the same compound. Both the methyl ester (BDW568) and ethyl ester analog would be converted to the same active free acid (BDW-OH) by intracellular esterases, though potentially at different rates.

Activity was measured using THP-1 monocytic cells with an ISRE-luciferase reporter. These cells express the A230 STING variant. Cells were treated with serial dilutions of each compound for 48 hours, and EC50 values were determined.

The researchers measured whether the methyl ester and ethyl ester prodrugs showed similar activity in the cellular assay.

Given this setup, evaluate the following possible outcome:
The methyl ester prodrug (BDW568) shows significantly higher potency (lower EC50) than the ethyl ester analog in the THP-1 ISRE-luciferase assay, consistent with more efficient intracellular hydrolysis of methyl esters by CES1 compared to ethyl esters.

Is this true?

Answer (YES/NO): NO